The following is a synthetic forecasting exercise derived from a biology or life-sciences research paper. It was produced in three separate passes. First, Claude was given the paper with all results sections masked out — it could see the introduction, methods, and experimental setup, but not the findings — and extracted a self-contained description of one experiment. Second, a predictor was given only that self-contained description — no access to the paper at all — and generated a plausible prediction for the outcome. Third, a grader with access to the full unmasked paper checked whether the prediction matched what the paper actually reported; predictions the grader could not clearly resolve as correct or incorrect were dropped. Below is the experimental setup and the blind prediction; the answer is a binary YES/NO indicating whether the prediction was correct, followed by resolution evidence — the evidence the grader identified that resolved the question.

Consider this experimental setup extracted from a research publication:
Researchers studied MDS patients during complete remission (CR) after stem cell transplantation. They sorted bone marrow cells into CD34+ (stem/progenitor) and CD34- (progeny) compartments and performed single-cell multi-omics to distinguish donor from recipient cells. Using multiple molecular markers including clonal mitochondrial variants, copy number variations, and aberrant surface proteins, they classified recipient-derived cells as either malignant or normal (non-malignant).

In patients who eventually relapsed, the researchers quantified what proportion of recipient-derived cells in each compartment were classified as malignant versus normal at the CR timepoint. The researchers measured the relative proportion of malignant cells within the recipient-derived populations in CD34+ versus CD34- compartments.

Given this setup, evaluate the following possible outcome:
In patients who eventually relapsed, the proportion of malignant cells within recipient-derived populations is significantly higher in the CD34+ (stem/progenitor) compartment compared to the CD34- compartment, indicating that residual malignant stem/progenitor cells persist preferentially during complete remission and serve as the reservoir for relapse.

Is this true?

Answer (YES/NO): YES